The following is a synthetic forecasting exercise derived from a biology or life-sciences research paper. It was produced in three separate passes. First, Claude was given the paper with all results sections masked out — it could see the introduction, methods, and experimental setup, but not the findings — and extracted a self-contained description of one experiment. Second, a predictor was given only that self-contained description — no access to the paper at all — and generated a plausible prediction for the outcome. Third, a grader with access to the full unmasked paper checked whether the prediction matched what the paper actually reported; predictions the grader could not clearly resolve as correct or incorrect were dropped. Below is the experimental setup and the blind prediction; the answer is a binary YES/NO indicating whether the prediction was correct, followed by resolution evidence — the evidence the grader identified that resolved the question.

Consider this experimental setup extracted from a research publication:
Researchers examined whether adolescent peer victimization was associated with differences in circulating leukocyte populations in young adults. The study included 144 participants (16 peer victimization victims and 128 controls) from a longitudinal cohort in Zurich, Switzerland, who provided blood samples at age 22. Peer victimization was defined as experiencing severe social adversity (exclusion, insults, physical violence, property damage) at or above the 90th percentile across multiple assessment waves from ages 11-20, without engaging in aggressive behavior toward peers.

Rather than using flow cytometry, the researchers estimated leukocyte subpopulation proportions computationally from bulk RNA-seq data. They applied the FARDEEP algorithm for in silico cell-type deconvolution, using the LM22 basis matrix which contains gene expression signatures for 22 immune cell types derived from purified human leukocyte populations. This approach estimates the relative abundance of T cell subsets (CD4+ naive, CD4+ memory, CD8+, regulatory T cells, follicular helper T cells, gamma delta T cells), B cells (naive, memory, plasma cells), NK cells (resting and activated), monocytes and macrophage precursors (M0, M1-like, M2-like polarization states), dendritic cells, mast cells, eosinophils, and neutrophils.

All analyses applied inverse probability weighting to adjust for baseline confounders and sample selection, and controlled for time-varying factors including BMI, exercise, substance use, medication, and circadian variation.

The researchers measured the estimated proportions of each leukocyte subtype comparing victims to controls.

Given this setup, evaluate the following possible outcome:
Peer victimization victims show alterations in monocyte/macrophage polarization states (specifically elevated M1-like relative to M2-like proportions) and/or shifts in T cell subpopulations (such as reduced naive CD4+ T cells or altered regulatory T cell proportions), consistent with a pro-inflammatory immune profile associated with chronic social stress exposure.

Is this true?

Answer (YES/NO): NO